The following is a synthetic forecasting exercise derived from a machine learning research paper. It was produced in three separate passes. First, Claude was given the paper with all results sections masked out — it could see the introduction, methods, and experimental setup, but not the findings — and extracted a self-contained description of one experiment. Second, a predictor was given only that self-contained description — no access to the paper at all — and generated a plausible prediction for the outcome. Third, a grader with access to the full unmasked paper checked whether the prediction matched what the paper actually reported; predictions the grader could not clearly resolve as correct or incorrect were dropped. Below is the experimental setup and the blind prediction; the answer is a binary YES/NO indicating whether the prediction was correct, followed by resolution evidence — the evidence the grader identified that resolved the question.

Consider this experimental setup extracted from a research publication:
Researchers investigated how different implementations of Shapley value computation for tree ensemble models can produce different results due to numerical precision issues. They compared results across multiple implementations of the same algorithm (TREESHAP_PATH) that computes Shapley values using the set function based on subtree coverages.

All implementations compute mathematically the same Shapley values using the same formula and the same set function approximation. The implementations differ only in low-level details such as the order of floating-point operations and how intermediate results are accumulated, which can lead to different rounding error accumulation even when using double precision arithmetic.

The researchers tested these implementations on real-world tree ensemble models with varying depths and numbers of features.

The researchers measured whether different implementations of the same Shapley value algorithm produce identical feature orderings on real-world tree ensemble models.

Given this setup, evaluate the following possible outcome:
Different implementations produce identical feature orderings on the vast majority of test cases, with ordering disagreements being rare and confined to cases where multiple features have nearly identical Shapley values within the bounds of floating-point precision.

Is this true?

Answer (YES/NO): NO